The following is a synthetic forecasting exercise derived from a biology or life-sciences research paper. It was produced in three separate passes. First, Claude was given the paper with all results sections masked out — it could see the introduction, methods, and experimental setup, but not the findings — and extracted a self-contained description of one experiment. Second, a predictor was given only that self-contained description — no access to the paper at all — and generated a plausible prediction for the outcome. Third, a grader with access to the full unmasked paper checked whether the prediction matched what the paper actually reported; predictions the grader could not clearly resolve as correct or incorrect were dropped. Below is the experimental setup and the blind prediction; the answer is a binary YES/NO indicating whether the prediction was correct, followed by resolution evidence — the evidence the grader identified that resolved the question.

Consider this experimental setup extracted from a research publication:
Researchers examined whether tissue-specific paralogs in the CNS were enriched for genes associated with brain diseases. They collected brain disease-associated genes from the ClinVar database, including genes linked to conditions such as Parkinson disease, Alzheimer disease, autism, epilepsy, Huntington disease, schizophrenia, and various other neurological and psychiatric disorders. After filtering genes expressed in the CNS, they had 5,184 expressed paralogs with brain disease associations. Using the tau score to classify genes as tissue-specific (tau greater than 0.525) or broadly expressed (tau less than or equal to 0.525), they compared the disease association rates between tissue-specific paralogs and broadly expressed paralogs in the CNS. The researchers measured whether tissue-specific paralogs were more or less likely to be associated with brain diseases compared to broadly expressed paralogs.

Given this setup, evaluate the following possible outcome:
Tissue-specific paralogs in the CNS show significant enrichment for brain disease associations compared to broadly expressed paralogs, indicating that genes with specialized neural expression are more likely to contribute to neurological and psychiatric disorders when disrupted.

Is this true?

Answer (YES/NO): NO